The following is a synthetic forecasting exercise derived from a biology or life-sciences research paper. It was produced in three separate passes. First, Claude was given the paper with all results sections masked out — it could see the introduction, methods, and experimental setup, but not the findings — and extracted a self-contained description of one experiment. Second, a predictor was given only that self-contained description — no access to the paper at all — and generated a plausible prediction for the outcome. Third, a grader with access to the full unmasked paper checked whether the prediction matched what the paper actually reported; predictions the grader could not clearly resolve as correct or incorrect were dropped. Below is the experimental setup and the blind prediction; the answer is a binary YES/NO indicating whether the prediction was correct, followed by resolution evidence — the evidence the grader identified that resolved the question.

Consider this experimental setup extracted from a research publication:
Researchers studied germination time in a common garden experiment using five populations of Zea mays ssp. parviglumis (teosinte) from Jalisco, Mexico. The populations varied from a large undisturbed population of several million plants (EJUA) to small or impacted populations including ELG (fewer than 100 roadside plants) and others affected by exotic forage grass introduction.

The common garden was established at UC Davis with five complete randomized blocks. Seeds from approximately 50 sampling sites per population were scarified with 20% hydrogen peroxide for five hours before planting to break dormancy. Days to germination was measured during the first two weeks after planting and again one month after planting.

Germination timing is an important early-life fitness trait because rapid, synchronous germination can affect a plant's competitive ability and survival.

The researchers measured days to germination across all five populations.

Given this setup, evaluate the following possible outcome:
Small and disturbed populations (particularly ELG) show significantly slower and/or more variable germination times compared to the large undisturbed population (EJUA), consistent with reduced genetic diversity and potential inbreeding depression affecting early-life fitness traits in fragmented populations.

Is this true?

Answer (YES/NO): NO